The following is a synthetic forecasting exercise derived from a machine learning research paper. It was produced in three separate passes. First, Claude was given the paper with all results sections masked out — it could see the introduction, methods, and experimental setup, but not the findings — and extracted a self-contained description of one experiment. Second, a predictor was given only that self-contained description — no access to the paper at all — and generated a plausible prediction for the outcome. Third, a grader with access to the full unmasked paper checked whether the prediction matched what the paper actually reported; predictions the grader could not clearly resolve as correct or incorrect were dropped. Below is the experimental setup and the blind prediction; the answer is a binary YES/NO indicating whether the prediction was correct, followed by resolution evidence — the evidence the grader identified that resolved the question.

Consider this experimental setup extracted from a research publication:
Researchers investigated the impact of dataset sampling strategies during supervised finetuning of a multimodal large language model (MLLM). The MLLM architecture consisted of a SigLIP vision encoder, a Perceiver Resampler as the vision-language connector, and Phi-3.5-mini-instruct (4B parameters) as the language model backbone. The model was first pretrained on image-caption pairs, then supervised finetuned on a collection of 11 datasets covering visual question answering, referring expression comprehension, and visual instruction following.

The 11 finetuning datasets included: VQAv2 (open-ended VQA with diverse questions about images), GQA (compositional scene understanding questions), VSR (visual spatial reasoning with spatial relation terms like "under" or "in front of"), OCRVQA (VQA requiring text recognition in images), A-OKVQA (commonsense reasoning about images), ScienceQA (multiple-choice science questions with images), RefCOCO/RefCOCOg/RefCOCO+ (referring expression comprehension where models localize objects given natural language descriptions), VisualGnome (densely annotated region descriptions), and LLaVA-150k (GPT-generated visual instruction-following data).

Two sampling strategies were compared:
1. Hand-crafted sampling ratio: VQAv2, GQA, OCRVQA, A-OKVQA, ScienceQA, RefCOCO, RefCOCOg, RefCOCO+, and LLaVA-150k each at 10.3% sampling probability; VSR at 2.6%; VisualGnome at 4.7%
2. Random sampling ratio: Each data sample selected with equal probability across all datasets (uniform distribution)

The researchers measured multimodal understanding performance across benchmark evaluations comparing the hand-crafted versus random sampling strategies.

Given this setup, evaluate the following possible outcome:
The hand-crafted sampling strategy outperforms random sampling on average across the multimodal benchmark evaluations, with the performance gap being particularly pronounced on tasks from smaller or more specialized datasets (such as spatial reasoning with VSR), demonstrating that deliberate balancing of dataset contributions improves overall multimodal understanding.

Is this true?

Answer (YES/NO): NO